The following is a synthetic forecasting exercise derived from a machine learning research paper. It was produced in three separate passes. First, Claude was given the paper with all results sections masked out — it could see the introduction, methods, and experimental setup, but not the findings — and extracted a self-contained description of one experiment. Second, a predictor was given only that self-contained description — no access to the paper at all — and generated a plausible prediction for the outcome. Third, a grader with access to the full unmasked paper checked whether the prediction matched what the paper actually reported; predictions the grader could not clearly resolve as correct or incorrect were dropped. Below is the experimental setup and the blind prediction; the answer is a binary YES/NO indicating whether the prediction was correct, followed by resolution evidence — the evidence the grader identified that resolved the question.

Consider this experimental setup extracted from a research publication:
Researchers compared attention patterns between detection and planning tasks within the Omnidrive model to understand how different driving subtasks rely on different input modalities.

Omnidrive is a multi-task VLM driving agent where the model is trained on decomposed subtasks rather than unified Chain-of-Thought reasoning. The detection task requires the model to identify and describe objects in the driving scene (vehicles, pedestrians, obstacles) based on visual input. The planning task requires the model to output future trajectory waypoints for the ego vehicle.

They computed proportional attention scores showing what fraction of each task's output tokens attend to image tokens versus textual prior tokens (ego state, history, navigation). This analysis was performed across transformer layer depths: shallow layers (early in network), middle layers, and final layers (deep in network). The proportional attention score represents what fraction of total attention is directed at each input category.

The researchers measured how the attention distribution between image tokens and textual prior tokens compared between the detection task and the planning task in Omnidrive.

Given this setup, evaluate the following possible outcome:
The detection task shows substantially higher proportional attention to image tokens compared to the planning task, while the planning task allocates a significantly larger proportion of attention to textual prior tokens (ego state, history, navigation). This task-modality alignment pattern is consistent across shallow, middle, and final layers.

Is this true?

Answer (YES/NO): YES